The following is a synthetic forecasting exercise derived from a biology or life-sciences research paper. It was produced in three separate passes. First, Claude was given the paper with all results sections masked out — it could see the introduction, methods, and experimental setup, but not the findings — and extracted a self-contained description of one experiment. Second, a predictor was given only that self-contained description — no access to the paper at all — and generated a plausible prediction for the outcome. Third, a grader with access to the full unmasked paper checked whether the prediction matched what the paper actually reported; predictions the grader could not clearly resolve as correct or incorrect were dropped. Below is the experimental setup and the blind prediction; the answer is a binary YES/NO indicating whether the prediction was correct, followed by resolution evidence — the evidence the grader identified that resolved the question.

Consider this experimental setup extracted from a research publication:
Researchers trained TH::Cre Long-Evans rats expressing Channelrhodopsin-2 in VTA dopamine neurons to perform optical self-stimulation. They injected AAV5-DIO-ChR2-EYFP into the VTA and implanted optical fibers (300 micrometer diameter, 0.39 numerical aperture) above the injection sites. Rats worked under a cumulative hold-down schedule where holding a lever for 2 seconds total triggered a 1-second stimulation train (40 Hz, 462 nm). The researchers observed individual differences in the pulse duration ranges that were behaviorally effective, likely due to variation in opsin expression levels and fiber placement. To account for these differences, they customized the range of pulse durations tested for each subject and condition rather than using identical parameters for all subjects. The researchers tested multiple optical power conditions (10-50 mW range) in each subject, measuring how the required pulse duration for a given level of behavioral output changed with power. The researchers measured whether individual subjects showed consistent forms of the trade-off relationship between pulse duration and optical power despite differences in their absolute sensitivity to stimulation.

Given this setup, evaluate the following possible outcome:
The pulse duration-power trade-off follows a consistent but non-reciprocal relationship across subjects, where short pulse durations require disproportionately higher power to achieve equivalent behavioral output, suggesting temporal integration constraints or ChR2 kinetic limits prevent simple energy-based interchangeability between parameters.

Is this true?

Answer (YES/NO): NO